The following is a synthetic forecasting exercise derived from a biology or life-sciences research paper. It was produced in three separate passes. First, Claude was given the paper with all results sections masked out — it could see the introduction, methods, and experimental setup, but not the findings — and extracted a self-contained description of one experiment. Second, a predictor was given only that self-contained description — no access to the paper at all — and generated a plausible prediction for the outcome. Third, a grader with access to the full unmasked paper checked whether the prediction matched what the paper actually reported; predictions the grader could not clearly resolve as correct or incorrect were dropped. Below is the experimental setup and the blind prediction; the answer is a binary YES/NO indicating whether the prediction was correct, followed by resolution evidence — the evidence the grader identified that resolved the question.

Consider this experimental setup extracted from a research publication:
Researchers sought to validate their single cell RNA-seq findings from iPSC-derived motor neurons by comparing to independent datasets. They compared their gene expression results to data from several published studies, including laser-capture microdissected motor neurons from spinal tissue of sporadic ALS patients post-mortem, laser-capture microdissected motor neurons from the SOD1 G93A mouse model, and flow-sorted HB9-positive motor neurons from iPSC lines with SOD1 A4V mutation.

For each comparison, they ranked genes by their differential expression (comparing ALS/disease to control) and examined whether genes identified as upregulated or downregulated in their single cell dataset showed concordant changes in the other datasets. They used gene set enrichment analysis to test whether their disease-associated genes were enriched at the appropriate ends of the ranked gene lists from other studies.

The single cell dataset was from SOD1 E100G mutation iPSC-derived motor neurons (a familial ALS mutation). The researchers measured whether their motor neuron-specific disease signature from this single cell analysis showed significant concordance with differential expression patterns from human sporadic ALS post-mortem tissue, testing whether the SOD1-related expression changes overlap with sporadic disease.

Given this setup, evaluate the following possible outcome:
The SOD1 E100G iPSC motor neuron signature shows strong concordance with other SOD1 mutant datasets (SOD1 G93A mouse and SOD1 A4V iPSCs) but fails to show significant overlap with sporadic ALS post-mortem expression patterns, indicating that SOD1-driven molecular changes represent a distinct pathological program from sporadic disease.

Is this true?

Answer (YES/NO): NO